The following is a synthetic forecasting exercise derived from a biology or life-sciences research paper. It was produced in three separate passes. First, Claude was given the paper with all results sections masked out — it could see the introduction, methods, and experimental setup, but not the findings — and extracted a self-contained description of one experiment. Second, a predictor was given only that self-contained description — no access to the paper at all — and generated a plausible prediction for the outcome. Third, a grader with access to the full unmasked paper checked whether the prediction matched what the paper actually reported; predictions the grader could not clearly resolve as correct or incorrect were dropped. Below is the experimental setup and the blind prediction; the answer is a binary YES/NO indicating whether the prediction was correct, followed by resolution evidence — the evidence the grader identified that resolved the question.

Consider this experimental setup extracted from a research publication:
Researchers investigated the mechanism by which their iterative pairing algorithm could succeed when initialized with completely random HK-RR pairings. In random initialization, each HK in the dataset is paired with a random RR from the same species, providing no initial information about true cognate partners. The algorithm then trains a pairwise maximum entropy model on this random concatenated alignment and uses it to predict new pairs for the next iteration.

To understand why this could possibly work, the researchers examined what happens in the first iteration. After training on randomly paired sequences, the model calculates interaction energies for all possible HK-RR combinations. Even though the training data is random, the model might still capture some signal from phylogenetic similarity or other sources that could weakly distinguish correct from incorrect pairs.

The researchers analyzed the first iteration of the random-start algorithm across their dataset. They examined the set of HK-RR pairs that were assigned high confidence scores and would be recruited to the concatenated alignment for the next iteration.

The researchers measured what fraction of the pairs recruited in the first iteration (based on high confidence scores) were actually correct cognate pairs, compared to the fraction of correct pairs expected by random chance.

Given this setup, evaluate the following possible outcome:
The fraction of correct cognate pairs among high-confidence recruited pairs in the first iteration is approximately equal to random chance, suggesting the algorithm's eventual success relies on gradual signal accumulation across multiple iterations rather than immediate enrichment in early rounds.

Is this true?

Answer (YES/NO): NO